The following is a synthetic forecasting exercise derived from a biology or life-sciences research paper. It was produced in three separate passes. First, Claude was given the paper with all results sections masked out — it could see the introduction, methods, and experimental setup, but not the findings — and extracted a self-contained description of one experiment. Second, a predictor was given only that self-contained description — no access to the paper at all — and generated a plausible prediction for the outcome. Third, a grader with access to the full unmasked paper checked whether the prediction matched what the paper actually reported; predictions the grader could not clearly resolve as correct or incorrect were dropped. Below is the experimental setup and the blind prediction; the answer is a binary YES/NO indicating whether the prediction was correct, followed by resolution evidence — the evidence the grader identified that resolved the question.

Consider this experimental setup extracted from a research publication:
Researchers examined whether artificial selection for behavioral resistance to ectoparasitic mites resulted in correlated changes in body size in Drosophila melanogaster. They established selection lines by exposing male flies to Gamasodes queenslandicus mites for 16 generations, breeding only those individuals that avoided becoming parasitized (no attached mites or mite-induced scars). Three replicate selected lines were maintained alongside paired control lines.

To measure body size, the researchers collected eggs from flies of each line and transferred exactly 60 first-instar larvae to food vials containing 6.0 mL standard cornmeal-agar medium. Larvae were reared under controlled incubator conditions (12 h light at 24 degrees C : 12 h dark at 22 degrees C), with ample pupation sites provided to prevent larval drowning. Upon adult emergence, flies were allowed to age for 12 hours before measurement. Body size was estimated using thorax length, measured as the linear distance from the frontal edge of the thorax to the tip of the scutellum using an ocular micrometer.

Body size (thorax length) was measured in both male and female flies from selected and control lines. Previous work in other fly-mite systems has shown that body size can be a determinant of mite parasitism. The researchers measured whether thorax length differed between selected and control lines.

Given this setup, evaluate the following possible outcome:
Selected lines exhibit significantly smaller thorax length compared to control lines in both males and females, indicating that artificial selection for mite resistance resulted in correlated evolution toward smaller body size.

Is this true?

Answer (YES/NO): NO